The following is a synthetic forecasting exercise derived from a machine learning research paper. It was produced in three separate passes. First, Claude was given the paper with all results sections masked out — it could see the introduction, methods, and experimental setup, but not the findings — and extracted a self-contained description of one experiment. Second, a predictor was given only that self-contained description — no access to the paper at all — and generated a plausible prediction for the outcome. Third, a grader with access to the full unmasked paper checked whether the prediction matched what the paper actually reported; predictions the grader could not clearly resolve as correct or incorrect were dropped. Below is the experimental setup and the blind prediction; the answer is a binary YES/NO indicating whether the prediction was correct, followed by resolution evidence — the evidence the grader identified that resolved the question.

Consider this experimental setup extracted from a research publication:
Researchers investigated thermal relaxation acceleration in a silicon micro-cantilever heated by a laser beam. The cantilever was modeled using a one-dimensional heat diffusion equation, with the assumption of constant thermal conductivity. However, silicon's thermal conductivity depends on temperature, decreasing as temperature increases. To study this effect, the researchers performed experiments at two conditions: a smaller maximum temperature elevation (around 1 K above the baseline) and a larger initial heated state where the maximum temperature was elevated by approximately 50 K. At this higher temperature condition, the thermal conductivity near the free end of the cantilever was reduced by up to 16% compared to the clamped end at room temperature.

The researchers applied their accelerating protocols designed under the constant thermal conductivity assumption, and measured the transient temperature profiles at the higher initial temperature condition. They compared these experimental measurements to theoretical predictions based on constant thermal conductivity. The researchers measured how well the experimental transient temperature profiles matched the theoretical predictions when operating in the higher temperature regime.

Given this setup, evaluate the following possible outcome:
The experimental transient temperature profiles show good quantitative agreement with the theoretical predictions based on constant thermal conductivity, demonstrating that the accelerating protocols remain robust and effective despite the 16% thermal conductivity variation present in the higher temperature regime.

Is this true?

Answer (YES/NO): YES